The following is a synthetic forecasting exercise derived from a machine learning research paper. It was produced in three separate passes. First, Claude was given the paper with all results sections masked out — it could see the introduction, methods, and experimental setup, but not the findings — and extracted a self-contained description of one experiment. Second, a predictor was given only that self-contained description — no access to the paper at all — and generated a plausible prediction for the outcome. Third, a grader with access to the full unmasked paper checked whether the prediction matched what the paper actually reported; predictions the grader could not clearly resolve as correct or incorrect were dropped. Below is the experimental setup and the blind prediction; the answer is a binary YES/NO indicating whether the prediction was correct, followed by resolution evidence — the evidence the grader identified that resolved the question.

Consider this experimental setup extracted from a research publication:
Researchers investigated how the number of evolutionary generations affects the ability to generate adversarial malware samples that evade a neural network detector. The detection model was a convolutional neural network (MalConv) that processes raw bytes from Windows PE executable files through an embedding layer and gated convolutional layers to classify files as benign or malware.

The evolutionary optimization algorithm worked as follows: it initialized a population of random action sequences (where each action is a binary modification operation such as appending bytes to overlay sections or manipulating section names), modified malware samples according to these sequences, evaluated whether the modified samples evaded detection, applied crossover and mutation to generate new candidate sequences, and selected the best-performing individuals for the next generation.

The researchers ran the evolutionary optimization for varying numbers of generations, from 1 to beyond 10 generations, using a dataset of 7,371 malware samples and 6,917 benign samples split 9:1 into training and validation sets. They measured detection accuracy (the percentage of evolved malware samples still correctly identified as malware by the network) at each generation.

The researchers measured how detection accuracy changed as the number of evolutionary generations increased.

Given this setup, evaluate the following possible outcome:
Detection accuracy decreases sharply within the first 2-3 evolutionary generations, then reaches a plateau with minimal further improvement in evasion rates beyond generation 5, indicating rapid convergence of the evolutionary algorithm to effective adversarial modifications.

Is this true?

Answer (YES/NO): NO